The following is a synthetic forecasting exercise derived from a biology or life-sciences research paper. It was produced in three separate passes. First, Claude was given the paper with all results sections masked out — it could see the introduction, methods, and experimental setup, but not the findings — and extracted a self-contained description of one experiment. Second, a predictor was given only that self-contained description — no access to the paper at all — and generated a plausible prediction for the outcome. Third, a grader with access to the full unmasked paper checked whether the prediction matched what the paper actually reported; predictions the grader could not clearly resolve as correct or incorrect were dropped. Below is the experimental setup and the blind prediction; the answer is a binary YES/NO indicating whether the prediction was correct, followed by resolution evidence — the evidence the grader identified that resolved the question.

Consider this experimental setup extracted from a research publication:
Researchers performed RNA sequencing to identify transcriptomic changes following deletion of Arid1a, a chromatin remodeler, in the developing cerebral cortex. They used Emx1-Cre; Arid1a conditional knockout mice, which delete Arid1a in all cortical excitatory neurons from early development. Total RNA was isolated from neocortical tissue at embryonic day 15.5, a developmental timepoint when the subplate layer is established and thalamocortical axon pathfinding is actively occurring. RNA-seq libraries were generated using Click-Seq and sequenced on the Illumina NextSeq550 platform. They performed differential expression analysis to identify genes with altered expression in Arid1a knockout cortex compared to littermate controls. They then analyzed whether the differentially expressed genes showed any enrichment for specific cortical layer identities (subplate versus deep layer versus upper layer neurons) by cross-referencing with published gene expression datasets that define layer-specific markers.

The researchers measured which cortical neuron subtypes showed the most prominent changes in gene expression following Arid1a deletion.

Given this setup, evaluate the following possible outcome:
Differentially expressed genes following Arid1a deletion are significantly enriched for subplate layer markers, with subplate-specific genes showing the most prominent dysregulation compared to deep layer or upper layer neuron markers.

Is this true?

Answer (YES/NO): YES